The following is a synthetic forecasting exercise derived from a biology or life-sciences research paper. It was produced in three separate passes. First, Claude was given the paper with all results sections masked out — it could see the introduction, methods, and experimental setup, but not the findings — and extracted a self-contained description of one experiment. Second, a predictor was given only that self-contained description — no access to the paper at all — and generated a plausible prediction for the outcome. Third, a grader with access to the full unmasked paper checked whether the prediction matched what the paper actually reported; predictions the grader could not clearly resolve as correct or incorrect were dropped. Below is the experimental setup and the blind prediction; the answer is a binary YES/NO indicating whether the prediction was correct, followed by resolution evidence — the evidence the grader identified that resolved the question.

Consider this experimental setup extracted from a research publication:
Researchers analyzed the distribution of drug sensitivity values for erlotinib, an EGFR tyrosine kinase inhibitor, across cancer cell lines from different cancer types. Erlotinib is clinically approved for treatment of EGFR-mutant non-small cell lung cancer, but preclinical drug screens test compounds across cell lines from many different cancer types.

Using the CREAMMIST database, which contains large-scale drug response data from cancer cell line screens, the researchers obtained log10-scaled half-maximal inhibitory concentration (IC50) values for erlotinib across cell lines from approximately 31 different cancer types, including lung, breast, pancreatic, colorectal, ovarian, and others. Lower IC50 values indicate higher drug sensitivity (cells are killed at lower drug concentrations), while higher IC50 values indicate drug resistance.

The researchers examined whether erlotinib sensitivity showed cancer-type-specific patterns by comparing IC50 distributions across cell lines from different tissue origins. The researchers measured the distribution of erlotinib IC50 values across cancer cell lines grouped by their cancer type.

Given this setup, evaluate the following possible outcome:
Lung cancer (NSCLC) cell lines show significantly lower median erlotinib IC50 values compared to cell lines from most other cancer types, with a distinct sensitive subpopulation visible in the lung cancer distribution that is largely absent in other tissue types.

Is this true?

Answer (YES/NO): NO